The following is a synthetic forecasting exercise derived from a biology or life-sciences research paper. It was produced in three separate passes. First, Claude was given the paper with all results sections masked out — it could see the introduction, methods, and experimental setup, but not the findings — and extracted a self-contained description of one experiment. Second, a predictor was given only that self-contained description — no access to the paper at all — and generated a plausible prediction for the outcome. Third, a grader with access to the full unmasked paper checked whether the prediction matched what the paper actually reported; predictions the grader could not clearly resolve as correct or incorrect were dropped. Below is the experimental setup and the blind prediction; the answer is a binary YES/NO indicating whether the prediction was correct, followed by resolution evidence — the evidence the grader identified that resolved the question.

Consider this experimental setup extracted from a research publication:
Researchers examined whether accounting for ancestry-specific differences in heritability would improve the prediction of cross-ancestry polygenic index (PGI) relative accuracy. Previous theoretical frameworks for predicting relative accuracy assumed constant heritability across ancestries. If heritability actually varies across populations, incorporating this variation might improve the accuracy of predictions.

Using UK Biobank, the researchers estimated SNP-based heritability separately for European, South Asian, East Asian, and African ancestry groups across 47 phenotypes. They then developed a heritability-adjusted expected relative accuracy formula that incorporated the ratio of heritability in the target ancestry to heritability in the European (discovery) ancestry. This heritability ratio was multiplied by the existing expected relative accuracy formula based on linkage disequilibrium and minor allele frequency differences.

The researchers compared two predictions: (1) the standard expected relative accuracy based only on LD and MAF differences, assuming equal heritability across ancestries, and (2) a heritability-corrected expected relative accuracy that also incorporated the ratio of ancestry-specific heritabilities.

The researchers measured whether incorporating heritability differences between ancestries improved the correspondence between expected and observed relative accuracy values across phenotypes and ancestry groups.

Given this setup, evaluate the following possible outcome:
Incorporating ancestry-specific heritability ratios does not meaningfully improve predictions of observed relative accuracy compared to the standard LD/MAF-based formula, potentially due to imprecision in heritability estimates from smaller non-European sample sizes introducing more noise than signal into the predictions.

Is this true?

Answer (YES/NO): NO